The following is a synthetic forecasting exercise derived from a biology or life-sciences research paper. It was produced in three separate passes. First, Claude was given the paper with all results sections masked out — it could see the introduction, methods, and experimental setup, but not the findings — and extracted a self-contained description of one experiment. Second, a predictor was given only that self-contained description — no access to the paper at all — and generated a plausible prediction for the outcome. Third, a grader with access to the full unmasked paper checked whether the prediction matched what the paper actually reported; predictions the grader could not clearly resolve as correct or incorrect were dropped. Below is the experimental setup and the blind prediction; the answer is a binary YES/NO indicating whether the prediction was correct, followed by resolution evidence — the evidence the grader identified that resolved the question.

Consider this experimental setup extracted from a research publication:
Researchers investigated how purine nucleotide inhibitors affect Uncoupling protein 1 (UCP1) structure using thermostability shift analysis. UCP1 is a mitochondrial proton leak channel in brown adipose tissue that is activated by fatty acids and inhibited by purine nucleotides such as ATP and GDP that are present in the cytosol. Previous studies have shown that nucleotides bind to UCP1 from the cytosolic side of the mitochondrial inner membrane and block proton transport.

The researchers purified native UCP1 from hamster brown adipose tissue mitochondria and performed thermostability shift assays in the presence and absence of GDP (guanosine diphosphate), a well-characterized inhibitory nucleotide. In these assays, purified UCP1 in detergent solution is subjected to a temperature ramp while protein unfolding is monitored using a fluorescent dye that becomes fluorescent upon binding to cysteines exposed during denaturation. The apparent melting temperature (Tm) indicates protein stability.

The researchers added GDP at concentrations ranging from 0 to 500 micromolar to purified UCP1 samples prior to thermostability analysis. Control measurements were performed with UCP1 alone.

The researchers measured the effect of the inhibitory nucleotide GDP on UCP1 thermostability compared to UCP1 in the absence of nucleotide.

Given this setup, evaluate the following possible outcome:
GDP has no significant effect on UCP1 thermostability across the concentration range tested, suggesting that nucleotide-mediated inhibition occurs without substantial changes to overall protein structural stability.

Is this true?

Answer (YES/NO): NO